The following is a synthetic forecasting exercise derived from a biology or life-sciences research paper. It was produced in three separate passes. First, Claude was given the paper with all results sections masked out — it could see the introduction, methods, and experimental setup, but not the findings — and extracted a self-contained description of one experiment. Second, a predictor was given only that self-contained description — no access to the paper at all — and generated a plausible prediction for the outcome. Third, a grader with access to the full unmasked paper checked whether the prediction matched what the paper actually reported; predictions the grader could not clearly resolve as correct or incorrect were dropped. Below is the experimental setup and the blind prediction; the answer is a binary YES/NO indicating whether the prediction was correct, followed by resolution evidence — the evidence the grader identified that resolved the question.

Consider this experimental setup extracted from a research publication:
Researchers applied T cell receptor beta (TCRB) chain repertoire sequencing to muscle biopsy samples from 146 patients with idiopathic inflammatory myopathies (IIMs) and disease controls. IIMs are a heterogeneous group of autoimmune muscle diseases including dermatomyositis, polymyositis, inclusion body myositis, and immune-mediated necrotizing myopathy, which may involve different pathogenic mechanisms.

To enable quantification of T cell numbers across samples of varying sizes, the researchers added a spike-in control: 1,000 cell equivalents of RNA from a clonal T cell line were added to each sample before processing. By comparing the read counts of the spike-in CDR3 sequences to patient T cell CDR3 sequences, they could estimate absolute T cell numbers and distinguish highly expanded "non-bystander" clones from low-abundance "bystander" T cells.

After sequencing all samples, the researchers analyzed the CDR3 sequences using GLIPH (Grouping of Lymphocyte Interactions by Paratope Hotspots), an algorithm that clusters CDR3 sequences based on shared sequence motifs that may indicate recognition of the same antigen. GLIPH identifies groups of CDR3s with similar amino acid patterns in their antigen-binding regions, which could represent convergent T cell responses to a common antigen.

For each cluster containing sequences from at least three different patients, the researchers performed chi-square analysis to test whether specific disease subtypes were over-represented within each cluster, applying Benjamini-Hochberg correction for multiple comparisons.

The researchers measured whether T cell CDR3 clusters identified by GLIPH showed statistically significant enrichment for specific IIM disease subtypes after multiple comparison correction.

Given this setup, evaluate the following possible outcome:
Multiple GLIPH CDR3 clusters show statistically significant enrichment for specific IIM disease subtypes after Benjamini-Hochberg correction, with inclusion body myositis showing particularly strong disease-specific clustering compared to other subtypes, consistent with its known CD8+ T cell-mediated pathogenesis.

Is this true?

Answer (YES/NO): NO